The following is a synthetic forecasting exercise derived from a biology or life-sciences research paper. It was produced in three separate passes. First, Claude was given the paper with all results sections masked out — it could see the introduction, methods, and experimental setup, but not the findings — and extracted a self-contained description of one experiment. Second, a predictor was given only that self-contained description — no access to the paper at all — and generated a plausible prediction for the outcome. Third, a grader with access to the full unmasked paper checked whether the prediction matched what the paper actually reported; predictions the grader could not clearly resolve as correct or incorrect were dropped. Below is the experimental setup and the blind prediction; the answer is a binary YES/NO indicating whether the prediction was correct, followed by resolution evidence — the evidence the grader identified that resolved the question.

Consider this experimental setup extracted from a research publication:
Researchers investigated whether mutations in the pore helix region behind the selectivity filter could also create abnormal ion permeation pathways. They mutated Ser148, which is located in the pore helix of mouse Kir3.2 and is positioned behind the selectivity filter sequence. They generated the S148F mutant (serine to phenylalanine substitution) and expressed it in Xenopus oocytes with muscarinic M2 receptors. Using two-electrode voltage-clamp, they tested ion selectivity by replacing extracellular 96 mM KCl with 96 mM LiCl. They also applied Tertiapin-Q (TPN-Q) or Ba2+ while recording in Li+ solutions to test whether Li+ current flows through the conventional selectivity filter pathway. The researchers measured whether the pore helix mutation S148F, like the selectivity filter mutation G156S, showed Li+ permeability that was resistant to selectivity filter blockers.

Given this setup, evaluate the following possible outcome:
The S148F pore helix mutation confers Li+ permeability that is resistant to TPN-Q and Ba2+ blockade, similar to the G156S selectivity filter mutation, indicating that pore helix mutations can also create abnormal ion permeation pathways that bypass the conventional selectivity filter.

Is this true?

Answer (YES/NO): YES